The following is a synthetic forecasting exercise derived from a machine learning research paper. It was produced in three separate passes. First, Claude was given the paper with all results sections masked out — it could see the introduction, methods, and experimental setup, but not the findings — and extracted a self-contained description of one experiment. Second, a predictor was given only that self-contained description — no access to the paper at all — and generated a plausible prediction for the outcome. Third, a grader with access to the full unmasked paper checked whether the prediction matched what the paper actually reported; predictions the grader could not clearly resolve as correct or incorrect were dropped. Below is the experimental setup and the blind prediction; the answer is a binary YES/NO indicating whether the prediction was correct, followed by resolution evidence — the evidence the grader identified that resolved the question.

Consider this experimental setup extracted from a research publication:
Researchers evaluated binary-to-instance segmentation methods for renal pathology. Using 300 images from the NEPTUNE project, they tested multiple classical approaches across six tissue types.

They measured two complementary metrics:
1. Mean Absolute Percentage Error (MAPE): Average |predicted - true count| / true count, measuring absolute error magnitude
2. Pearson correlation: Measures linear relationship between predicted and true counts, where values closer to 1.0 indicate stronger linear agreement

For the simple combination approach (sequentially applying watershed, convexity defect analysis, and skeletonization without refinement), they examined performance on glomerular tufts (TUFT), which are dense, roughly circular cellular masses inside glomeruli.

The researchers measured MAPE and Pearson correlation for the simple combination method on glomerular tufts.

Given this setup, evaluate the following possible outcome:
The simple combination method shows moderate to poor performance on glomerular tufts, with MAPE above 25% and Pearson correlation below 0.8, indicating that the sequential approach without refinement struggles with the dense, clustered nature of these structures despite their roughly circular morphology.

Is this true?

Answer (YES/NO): NO